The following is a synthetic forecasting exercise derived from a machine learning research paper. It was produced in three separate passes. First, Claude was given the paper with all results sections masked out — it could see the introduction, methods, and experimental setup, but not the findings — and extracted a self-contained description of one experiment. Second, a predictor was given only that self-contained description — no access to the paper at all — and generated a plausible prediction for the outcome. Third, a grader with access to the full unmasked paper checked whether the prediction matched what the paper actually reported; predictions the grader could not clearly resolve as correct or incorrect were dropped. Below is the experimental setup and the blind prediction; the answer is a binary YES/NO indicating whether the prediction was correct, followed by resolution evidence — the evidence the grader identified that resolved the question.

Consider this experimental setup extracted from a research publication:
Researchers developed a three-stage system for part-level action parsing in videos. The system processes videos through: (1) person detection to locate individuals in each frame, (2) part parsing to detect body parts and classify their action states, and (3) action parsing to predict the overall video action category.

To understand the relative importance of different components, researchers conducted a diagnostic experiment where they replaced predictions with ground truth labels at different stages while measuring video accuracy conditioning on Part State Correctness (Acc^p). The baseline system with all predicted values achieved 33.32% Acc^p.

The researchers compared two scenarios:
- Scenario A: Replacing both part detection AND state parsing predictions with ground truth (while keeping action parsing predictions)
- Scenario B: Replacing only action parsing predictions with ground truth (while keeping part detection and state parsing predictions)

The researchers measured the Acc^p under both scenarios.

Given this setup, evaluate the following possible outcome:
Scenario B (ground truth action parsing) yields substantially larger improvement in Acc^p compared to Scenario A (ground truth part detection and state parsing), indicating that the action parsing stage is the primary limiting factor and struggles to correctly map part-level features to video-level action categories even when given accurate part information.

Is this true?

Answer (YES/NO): NO